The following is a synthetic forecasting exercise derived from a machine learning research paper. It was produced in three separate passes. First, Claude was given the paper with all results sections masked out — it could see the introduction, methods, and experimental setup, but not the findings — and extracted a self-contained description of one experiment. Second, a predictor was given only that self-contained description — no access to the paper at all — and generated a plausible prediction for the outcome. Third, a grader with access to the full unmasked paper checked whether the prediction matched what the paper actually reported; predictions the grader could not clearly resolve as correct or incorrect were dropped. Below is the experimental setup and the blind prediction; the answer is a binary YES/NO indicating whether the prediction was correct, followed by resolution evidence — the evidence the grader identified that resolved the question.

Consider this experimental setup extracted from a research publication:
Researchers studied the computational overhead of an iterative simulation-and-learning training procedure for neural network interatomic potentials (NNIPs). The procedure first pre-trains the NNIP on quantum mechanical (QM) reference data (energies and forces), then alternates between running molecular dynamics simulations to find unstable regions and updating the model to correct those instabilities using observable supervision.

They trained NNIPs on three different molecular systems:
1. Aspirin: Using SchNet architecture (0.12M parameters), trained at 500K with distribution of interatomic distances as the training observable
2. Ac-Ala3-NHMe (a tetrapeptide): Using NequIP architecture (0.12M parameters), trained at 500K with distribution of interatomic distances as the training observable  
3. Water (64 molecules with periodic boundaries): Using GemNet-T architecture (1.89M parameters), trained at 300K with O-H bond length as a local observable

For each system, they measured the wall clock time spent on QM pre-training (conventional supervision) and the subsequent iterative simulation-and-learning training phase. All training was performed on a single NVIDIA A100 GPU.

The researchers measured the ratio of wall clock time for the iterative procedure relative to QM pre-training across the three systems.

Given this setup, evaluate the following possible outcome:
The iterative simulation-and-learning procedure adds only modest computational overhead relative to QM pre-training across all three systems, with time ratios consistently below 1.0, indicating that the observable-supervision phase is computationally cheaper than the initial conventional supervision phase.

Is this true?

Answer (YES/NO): NO